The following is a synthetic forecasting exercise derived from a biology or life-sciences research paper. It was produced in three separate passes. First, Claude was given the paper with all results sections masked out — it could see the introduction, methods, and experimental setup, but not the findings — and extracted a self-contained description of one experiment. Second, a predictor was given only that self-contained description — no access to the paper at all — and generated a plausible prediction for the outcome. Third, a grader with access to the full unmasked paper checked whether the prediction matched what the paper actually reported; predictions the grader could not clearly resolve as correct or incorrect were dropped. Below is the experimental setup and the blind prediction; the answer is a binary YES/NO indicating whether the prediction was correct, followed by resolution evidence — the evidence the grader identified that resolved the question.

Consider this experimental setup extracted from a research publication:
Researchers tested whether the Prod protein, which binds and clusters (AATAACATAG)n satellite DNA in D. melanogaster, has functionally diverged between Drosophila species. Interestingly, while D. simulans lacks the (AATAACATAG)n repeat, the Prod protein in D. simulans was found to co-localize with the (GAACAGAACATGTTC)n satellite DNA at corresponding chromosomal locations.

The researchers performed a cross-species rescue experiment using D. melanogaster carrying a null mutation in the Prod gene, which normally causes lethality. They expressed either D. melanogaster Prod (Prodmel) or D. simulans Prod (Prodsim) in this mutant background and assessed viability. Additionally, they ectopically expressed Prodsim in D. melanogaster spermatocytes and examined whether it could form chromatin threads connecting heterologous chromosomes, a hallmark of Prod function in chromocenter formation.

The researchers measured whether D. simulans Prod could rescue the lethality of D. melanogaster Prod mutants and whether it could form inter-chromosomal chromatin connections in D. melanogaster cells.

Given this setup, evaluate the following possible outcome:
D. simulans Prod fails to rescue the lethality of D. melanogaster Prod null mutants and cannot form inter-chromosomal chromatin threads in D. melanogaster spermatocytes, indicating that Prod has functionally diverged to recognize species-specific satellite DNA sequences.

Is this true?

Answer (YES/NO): NO